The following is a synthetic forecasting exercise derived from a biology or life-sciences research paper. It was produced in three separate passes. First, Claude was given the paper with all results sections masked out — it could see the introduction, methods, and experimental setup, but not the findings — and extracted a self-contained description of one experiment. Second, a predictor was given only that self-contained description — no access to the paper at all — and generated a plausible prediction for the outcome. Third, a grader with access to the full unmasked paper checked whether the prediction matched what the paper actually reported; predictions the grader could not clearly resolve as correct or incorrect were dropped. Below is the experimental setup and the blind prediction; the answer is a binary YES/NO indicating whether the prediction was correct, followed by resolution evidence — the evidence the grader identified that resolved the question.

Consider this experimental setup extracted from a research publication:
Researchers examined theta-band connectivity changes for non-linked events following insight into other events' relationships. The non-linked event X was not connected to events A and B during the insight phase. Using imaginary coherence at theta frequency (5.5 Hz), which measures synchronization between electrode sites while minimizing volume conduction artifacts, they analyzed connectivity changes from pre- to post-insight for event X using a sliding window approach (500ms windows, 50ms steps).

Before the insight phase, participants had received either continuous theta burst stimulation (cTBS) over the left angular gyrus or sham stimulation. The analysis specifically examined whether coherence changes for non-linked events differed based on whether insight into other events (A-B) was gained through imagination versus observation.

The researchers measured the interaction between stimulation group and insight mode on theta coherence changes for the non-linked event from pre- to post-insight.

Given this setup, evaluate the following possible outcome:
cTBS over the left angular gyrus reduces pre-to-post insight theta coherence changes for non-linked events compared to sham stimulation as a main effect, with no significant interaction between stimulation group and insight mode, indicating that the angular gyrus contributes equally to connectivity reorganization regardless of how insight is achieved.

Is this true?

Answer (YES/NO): NO